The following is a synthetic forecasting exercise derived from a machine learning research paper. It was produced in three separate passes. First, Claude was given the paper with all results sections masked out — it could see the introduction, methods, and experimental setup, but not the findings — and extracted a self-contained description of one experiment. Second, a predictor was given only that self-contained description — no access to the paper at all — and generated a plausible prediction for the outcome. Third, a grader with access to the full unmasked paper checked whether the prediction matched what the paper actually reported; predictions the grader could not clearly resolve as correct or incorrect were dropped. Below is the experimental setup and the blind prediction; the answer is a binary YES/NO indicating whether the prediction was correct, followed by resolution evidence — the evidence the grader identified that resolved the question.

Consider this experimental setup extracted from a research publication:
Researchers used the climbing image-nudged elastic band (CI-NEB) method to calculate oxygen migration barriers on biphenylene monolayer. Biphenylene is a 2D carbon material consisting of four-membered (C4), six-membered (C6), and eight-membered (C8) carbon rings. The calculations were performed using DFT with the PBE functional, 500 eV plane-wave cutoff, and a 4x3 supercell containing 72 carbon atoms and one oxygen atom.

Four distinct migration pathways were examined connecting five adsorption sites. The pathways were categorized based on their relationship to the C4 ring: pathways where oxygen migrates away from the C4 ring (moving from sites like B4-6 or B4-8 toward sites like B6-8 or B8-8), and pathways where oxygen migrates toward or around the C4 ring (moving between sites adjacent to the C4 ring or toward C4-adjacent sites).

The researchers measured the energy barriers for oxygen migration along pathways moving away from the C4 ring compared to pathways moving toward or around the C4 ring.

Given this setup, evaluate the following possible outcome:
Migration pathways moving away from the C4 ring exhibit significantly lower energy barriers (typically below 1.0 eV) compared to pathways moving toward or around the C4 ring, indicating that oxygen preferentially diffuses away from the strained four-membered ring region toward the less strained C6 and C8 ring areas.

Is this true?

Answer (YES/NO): NO